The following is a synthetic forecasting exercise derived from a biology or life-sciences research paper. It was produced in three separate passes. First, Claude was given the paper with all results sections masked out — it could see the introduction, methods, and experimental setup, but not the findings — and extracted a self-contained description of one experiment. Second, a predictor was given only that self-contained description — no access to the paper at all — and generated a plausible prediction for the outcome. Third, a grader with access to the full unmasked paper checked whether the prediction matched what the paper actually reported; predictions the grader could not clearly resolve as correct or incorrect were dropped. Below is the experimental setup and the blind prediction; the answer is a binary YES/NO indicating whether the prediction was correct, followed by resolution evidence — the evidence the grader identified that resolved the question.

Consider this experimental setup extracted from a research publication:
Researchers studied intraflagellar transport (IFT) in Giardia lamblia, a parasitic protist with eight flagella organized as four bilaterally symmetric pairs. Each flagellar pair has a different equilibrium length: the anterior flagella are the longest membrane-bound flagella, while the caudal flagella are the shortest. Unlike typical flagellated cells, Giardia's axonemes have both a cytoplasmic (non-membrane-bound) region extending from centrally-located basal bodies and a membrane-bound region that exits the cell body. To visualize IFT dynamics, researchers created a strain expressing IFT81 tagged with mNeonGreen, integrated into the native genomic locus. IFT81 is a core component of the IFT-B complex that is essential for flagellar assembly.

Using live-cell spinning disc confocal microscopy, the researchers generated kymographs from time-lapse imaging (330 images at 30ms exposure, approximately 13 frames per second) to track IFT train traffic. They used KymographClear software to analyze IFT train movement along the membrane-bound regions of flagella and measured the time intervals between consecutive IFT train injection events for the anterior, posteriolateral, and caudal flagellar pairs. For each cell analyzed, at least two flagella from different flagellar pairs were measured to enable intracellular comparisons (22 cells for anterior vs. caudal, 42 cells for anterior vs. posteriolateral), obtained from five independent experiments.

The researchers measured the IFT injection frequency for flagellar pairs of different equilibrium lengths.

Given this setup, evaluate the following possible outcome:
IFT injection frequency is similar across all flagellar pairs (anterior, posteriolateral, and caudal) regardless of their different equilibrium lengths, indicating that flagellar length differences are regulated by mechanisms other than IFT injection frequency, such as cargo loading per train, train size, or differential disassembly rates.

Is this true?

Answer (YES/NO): YES